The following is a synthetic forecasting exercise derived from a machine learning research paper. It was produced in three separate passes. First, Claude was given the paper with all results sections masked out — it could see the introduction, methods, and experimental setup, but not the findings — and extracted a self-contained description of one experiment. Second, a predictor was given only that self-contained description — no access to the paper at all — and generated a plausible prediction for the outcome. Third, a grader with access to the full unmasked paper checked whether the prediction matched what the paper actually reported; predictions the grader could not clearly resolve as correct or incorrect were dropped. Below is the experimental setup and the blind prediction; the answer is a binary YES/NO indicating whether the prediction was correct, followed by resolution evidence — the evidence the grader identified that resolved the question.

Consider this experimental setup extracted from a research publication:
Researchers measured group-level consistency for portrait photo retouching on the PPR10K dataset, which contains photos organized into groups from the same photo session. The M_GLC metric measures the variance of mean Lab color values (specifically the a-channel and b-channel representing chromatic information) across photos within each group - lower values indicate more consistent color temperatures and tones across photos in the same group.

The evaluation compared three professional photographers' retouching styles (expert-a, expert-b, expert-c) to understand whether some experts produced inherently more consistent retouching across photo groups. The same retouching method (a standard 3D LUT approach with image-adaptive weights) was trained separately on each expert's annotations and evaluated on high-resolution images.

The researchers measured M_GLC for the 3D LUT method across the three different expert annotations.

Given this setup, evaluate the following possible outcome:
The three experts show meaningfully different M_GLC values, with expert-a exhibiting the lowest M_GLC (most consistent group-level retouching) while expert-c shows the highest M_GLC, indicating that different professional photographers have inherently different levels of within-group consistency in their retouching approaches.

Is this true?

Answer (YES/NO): NO